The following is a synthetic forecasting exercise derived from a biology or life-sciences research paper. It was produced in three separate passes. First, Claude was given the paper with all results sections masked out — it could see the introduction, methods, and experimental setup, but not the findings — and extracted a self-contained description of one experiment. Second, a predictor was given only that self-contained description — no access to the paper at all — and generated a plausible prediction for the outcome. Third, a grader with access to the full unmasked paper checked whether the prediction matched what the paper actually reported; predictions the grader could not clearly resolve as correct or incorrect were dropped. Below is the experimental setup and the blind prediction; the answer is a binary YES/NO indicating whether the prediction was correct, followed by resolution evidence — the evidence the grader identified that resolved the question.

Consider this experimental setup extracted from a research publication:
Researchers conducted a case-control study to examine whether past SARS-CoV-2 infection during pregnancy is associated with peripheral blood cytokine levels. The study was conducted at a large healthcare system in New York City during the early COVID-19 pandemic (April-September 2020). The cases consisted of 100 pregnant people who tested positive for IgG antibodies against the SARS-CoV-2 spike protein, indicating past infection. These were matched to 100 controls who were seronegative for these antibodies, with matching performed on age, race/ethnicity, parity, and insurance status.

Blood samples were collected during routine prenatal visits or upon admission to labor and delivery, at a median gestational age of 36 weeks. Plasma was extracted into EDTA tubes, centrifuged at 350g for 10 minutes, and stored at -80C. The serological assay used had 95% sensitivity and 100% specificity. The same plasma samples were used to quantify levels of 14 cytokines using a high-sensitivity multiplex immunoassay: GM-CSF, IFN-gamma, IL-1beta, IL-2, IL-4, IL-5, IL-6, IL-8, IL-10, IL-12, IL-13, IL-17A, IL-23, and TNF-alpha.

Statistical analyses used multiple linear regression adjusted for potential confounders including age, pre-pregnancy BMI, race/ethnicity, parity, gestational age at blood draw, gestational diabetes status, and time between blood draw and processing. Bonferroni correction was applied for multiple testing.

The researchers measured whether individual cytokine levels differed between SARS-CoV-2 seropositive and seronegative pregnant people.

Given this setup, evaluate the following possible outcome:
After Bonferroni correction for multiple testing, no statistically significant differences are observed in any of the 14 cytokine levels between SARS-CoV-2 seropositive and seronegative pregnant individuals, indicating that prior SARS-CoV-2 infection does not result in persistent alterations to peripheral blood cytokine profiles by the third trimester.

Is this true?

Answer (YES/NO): YES